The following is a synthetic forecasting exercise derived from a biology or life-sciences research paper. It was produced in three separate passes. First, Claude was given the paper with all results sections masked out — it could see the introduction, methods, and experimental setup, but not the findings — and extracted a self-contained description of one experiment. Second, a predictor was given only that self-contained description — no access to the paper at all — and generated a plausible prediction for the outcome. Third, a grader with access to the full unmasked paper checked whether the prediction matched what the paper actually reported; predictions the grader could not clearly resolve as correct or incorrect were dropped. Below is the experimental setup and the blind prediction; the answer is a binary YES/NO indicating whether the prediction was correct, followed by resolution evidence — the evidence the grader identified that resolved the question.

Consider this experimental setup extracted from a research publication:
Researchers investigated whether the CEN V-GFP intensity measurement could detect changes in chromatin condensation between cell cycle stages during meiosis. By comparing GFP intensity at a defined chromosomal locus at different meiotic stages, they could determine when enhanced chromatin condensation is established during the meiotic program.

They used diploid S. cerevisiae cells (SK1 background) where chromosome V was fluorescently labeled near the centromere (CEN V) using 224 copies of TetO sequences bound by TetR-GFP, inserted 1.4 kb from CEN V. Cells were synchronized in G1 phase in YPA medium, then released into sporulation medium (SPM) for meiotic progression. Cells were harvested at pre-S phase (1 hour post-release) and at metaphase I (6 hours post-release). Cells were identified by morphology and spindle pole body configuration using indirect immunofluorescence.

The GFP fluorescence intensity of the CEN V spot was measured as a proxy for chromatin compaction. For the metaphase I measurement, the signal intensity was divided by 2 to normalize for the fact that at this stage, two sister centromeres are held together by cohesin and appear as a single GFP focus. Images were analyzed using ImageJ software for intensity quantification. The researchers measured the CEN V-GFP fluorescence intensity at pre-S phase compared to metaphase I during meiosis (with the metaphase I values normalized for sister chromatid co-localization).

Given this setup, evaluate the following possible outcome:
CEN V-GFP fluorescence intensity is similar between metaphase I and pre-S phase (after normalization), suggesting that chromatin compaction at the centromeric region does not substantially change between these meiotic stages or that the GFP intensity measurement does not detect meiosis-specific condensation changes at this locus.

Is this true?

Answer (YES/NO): NO